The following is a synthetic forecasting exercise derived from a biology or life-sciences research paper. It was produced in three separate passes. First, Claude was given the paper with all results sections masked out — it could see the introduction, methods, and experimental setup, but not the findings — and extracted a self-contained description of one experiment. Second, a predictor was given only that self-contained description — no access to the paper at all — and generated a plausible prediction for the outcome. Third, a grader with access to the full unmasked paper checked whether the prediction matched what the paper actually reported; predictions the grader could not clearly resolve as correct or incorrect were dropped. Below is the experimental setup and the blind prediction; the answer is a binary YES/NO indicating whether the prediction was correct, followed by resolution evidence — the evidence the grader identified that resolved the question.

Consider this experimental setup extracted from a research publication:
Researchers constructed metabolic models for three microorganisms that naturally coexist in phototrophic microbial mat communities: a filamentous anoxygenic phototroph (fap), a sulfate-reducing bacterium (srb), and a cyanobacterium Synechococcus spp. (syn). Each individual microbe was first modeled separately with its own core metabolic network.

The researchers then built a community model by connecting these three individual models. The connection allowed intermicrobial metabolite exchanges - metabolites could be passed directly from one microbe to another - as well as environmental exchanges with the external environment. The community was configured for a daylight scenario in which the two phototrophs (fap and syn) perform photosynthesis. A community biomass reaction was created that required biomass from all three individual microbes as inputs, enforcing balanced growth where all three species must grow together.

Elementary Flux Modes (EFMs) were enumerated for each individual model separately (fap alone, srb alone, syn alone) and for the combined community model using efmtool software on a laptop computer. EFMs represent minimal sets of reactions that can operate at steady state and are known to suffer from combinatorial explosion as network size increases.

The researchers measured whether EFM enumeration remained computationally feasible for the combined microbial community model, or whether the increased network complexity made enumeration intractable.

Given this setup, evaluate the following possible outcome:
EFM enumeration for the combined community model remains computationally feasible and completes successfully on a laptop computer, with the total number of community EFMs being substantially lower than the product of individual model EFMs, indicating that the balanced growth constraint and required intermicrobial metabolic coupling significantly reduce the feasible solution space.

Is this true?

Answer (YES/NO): NO